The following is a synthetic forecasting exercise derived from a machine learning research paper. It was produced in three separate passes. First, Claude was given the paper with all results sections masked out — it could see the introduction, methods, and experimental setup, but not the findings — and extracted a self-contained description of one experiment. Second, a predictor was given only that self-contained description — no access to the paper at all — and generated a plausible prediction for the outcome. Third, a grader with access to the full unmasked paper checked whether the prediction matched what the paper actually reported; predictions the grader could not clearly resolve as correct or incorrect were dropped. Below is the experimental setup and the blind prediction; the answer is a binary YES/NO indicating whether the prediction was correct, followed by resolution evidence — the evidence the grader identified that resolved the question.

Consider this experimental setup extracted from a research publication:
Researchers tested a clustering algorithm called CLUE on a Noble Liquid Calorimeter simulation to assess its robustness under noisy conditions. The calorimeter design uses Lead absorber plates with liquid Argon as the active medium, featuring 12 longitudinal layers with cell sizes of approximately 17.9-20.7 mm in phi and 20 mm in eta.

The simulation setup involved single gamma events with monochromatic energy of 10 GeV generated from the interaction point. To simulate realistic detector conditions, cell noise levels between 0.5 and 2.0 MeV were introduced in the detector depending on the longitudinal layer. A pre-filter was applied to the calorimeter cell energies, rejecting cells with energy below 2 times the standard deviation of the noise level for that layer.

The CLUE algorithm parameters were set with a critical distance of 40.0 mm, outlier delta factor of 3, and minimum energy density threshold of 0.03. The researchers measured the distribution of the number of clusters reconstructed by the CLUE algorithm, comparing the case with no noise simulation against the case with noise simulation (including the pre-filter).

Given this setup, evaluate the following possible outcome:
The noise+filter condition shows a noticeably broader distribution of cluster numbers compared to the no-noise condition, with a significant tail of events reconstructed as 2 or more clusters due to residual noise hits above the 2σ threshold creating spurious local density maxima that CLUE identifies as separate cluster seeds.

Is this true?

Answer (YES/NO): NO